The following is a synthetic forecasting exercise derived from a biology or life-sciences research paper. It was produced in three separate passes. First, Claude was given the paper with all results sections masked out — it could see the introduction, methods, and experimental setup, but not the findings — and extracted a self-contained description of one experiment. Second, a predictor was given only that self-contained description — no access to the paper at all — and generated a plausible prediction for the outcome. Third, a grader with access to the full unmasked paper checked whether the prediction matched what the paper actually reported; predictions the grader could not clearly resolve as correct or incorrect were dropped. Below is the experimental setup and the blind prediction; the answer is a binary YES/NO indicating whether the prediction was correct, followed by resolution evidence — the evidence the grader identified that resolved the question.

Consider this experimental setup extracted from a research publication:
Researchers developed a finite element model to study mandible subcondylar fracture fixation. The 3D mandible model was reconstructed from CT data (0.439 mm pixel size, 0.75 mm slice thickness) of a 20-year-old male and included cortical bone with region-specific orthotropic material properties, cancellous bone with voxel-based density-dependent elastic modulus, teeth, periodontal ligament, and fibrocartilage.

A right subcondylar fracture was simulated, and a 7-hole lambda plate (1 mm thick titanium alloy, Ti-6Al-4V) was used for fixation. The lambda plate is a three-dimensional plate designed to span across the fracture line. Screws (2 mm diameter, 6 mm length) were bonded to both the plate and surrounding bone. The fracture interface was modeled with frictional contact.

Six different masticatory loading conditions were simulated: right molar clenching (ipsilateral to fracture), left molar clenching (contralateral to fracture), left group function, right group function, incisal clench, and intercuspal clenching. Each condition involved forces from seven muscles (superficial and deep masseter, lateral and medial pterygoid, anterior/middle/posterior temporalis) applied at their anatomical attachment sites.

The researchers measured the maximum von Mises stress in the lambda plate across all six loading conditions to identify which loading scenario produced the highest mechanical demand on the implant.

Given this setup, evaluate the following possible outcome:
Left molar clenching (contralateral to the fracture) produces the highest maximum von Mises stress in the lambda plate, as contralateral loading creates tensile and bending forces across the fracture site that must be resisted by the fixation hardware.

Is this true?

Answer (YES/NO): NO